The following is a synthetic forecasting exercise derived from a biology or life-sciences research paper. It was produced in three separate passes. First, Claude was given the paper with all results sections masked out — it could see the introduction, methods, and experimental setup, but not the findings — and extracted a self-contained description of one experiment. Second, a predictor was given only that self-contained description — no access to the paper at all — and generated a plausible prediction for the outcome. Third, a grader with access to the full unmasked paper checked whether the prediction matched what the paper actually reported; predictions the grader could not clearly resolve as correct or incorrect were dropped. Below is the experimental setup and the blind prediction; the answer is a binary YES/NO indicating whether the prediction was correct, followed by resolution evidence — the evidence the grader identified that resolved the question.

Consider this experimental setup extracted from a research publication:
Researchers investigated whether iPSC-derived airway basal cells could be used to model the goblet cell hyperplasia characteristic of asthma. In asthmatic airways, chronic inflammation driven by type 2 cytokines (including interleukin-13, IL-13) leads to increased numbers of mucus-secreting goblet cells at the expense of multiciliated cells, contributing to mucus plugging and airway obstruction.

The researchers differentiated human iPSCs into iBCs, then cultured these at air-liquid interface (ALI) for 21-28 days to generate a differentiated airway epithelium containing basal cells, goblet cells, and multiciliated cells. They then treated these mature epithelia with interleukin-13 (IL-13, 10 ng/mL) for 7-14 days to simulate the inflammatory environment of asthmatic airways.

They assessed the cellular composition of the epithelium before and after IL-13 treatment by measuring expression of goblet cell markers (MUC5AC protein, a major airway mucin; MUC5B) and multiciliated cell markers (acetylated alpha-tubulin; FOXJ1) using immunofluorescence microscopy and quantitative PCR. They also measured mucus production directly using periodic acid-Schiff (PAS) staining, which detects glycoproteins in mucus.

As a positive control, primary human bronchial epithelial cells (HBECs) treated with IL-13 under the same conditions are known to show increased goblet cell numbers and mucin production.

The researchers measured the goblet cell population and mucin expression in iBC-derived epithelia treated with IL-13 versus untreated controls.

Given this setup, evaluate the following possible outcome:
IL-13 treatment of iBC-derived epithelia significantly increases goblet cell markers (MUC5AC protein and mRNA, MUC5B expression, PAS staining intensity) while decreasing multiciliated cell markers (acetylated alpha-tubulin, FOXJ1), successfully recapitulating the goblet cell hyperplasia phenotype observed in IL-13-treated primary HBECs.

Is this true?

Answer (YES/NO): NO